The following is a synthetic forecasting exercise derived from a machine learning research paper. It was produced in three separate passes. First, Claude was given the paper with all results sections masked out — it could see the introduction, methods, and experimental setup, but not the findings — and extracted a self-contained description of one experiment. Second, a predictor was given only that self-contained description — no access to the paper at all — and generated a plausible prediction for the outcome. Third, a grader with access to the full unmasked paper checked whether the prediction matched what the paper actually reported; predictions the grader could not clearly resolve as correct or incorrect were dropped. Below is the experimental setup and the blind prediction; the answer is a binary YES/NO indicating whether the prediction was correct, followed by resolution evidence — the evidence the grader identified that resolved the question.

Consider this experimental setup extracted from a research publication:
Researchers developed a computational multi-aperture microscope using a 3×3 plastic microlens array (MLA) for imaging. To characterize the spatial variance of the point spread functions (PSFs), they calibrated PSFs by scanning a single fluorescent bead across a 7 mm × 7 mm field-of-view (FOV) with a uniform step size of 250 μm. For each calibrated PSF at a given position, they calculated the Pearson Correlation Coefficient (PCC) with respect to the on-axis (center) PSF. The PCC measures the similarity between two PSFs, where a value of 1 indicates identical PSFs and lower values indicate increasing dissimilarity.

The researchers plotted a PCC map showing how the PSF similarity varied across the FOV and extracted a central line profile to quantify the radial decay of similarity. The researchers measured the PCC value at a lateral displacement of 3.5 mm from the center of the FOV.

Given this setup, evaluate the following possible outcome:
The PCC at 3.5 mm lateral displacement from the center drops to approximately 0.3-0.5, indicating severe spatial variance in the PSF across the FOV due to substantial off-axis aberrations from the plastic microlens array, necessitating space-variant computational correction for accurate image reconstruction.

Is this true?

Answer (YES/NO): NO